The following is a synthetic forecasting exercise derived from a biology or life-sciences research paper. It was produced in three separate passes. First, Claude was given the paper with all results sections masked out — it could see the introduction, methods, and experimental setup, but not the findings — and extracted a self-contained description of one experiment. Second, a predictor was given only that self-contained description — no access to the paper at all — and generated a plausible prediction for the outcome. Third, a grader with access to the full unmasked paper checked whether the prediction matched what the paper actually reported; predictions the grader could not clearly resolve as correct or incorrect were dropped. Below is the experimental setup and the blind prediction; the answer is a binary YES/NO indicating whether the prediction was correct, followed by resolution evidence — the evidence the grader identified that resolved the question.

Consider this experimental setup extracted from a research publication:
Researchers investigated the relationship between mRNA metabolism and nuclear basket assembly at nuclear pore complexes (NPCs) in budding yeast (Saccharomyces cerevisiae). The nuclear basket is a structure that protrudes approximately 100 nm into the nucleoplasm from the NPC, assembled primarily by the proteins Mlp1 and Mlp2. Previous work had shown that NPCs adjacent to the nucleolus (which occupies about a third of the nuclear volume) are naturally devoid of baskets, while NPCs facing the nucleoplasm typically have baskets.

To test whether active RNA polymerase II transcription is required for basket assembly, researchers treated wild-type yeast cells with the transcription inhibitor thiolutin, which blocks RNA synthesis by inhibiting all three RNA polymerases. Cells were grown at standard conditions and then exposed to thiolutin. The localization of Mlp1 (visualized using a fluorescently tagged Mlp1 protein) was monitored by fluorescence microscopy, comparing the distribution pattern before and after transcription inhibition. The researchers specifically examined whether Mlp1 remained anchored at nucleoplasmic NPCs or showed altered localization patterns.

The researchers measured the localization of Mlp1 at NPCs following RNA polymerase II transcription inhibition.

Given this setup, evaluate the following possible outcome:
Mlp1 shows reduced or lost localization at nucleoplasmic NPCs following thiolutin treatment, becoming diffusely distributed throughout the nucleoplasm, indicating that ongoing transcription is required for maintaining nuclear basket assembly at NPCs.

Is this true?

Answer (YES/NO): YES